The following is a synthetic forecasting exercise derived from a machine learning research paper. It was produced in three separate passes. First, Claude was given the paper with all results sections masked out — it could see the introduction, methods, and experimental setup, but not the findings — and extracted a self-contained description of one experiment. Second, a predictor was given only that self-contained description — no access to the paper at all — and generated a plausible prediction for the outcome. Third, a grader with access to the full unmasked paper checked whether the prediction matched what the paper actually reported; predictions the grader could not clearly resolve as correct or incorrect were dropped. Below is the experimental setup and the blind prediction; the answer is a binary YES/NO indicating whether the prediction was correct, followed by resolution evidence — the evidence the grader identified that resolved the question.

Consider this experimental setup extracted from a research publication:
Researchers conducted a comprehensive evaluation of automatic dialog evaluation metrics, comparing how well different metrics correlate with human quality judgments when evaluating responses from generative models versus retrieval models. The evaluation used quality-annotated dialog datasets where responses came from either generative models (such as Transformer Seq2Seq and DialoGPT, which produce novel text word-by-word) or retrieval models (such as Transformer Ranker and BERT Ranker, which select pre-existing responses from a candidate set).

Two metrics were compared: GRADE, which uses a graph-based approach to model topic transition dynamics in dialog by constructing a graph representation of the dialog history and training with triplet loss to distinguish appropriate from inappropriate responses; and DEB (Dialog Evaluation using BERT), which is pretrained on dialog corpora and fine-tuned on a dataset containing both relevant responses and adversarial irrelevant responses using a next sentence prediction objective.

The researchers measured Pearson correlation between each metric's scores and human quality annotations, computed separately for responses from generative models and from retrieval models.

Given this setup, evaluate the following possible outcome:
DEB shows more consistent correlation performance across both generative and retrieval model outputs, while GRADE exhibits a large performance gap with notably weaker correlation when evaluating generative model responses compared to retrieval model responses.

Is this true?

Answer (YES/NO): YES